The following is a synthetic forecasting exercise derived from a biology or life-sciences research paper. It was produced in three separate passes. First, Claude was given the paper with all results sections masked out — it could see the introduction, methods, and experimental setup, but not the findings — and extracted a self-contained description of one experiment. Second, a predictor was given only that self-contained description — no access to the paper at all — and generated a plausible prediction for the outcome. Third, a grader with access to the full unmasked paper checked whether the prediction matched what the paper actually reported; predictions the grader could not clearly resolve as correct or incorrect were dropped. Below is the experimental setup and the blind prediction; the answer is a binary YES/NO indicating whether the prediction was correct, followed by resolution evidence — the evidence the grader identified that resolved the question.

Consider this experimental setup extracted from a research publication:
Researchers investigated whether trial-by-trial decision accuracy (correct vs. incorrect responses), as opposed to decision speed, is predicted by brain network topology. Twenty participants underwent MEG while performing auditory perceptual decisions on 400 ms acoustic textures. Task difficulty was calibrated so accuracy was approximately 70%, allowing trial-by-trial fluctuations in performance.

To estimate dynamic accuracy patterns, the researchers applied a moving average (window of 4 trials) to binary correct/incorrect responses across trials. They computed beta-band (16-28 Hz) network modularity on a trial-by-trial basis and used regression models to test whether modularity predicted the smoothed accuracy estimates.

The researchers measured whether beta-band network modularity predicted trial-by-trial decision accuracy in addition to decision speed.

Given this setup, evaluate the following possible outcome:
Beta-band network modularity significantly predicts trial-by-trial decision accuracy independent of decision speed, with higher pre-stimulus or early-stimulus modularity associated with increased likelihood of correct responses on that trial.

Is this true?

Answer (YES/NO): NO